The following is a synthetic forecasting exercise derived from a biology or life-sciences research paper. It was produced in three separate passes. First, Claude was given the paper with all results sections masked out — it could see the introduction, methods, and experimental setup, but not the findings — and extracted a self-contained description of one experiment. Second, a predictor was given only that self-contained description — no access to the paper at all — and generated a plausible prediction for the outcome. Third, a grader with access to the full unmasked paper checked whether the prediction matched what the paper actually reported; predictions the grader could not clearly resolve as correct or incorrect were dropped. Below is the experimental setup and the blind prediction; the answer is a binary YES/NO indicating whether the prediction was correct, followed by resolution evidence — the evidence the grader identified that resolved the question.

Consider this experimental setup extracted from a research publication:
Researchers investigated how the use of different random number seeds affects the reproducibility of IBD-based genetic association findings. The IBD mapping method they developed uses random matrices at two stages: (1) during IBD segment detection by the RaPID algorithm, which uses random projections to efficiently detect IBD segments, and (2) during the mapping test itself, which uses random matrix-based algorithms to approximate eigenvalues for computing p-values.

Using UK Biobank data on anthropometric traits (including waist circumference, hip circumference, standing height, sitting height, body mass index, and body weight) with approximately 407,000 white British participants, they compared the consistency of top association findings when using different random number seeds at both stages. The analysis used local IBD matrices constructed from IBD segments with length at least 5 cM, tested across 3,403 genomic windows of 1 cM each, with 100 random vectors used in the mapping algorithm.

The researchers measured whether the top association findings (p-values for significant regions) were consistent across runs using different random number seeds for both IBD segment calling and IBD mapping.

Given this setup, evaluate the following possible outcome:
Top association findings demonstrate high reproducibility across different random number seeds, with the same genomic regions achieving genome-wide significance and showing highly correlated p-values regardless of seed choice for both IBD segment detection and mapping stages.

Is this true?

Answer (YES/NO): YES